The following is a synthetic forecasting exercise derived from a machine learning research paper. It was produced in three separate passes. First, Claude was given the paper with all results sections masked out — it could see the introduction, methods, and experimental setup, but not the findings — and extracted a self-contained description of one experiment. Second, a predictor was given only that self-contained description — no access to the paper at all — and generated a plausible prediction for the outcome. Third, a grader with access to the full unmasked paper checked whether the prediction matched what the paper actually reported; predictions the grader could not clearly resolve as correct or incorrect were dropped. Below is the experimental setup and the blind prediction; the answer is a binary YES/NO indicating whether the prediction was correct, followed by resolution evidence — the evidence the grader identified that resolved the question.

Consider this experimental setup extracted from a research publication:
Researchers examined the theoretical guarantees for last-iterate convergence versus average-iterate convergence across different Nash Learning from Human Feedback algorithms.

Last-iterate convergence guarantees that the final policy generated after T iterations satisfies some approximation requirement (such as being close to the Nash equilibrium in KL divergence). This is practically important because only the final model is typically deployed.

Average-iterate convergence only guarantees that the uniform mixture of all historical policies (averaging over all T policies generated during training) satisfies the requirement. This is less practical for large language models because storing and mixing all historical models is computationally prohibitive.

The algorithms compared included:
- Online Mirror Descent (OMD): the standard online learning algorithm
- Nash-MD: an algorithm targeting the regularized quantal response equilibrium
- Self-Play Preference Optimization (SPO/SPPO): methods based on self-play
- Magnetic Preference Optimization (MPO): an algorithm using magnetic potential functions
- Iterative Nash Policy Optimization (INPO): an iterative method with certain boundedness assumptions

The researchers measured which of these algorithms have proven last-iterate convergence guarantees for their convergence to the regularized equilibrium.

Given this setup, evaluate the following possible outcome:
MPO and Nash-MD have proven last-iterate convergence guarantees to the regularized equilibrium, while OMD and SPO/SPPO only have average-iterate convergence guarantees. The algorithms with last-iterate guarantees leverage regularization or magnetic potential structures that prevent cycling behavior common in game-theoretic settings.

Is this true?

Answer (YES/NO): YES